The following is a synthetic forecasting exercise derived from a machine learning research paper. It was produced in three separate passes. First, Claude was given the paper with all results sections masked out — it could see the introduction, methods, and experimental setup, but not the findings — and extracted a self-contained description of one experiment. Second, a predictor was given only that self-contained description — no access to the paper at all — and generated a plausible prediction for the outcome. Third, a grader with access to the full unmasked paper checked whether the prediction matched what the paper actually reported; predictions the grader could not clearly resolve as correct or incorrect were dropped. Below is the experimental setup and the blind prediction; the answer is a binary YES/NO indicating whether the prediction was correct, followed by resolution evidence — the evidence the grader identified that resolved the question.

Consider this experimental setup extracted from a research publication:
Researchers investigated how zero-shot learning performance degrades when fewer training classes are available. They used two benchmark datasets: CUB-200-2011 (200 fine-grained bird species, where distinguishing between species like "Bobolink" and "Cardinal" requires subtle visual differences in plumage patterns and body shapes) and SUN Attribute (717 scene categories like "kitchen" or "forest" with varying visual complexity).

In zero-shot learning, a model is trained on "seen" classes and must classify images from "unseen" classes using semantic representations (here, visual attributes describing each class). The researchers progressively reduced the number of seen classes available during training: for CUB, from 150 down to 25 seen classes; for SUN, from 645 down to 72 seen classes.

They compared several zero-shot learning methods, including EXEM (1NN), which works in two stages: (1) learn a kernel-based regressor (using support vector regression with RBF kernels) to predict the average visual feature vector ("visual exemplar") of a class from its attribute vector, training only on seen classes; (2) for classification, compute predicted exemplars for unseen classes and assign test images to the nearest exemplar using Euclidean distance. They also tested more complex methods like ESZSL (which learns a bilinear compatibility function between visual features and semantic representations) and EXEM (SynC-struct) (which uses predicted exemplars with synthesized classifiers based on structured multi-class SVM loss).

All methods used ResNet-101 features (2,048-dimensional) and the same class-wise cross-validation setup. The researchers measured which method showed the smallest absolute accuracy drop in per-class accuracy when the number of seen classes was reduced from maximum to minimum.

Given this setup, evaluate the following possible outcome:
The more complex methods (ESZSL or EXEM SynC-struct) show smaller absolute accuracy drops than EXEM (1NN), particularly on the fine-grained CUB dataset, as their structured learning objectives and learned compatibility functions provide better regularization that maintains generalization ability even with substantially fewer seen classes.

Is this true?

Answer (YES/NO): NO